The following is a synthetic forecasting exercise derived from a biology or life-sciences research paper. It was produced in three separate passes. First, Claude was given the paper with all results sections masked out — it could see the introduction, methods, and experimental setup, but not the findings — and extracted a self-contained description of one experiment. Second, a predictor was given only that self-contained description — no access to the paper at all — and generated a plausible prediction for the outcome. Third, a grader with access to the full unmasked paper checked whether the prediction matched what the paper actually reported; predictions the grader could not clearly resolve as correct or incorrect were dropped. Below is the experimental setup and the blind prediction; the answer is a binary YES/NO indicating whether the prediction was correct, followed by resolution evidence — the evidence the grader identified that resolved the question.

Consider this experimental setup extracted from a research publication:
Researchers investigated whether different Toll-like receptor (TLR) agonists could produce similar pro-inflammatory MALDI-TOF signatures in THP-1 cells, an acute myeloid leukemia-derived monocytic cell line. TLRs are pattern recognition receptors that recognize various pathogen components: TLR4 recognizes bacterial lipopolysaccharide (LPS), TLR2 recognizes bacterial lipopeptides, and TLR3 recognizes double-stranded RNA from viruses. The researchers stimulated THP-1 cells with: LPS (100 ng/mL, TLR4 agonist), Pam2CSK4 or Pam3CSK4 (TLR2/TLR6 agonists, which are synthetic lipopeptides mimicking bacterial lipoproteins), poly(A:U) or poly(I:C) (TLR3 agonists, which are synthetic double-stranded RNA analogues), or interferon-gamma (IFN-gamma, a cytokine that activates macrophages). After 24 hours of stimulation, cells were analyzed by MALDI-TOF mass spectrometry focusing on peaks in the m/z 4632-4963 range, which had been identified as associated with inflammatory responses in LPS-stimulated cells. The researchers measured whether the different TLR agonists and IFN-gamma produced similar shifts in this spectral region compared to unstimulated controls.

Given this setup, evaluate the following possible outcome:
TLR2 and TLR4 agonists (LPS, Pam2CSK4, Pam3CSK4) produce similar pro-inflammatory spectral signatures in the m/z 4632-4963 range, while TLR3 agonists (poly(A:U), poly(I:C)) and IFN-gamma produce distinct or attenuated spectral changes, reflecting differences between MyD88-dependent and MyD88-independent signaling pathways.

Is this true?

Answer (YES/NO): YES